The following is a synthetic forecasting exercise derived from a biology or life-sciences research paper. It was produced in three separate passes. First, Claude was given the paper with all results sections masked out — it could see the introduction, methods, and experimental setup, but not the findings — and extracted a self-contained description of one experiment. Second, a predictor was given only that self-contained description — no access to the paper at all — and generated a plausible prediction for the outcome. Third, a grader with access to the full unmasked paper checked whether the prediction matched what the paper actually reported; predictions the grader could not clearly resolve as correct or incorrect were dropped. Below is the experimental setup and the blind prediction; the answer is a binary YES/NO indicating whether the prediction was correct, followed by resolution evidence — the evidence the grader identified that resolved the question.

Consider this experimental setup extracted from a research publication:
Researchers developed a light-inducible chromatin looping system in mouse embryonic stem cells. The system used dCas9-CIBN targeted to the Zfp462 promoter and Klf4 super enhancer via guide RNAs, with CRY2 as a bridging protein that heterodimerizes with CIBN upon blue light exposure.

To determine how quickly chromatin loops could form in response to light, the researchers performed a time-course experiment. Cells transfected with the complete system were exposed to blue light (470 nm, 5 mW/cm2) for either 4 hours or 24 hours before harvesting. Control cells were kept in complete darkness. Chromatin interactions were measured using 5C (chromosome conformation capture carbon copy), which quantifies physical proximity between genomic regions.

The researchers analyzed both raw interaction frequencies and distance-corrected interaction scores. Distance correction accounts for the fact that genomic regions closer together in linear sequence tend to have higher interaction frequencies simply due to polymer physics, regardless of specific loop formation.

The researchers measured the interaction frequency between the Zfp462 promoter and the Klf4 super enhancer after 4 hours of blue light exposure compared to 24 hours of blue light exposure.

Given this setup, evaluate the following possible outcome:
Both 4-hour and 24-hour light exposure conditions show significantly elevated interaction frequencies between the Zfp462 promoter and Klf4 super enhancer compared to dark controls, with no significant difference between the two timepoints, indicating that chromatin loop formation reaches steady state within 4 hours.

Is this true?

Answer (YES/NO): YES